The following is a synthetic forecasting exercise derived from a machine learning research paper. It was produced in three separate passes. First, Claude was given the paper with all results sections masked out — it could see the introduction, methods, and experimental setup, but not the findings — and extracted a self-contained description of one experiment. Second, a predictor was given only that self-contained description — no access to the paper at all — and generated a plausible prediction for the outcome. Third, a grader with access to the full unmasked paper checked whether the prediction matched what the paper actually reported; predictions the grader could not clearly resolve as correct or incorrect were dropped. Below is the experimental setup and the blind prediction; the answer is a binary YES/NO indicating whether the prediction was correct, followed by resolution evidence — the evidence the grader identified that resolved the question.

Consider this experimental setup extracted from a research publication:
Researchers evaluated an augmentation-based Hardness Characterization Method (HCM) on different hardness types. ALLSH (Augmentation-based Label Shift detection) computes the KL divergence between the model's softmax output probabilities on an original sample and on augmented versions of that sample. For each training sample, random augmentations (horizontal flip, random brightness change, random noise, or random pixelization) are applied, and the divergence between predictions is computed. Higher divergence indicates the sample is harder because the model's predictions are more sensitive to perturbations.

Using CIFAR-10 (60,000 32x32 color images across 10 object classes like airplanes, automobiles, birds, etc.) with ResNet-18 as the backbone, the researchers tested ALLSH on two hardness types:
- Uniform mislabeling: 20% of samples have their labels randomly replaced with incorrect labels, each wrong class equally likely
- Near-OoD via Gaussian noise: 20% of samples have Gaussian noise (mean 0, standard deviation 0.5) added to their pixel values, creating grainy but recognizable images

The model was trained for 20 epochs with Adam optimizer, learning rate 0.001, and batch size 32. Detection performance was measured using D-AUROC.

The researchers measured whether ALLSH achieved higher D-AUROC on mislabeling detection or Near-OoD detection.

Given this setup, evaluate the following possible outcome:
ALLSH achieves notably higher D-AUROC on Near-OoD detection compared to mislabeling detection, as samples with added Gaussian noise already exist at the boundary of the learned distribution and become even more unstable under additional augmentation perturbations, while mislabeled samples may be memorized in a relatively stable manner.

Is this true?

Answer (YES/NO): YES